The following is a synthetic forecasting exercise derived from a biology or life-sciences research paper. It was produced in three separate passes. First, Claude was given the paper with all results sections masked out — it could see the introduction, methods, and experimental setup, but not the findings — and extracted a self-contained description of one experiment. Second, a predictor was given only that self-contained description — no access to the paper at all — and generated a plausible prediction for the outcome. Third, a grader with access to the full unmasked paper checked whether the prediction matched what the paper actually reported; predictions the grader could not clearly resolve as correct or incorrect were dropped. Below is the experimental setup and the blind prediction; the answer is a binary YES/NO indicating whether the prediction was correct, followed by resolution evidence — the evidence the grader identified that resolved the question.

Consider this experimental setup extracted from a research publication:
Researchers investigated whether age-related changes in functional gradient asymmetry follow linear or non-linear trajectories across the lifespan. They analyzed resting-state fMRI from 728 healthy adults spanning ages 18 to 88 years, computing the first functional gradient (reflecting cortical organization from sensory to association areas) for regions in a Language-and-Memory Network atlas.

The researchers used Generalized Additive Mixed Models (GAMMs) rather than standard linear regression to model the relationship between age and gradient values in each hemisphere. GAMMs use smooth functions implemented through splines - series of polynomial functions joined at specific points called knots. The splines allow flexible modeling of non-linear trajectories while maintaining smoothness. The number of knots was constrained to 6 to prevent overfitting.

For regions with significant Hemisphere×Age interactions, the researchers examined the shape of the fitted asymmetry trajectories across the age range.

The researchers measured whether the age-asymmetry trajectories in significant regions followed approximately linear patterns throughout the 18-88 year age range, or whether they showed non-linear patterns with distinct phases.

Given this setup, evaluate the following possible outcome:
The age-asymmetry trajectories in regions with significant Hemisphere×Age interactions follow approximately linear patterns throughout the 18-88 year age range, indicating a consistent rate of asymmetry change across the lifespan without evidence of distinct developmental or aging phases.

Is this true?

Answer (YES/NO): NO